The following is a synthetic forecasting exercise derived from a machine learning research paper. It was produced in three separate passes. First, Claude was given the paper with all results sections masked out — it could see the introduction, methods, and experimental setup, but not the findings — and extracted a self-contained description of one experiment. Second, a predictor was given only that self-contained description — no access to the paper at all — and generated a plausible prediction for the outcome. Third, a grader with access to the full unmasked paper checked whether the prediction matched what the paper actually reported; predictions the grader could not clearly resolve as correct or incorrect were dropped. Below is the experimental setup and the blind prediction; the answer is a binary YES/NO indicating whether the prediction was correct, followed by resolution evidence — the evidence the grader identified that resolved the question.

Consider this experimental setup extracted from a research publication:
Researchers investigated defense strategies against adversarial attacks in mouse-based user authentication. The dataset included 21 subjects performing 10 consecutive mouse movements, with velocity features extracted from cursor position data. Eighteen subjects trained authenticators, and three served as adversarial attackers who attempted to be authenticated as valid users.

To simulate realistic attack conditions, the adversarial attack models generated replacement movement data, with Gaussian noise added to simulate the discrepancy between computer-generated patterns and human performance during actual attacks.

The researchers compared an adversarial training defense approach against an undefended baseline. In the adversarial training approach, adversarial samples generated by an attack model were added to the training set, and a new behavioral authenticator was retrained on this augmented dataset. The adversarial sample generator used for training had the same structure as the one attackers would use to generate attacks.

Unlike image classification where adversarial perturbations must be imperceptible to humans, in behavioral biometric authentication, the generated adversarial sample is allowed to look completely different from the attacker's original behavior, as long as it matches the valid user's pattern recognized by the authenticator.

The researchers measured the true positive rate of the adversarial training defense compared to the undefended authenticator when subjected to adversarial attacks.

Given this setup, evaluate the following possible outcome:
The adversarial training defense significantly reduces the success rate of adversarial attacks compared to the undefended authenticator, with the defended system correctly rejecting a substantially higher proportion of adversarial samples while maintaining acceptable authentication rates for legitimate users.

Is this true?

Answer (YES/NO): NO